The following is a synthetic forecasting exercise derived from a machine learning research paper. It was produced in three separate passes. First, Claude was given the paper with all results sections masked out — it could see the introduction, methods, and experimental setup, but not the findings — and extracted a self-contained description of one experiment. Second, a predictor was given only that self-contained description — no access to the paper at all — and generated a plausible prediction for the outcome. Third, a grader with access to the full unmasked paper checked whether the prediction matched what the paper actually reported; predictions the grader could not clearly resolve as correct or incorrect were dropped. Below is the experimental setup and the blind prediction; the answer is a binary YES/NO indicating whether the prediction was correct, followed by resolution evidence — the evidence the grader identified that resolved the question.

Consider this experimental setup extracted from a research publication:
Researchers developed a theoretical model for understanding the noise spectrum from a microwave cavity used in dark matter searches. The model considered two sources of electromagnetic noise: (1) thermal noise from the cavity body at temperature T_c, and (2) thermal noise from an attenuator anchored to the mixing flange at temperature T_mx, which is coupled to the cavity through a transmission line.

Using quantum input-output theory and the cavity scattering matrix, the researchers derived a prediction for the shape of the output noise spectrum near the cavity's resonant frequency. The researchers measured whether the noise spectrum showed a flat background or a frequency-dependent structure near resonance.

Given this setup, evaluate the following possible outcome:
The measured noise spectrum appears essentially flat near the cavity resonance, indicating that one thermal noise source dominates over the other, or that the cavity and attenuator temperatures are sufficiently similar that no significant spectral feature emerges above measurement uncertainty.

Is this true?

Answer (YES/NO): NO